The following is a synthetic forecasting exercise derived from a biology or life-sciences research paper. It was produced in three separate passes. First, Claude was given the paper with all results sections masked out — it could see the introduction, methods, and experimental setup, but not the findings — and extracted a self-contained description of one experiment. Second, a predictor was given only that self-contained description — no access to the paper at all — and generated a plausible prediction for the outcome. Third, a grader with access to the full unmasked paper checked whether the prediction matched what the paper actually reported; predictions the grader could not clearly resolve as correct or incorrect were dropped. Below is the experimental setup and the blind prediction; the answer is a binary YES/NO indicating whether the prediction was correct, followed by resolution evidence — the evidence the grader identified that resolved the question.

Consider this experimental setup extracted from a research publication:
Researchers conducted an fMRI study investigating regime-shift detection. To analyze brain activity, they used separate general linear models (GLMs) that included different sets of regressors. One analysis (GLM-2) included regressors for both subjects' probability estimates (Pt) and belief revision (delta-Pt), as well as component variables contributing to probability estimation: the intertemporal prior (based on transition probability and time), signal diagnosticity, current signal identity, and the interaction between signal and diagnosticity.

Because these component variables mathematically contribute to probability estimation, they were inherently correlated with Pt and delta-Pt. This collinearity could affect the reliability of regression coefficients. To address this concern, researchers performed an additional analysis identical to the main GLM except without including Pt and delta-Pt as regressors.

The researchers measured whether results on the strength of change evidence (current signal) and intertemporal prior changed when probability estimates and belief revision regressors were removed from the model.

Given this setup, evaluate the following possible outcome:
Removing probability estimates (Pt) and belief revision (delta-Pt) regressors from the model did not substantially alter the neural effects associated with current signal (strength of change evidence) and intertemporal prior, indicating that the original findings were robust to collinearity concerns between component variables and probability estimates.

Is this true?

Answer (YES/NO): YES